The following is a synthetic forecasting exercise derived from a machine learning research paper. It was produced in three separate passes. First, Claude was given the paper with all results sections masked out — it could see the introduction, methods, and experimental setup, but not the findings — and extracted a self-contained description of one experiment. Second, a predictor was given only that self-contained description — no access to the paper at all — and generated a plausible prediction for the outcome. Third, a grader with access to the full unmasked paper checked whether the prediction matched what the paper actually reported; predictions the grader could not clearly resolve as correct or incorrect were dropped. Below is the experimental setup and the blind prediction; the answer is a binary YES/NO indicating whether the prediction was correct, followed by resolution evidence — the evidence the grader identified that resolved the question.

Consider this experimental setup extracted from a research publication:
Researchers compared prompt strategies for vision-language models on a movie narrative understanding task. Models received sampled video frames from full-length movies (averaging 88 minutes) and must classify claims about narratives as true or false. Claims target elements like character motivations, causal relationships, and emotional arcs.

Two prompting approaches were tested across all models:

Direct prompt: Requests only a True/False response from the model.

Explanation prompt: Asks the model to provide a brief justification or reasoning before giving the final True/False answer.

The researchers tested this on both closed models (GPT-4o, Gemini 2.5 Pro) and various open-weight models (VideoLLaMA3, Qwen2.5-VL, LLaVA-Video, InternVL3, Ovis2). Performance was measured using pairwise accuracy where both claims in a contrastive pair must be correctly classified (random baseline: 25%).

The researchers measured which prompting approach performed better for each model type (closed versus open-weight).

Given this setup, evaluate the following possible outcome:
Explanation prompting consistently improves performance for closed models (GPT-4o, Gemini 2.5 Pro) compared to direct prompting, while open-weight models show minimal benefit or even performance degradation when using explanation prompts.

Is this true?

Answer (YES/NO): YES